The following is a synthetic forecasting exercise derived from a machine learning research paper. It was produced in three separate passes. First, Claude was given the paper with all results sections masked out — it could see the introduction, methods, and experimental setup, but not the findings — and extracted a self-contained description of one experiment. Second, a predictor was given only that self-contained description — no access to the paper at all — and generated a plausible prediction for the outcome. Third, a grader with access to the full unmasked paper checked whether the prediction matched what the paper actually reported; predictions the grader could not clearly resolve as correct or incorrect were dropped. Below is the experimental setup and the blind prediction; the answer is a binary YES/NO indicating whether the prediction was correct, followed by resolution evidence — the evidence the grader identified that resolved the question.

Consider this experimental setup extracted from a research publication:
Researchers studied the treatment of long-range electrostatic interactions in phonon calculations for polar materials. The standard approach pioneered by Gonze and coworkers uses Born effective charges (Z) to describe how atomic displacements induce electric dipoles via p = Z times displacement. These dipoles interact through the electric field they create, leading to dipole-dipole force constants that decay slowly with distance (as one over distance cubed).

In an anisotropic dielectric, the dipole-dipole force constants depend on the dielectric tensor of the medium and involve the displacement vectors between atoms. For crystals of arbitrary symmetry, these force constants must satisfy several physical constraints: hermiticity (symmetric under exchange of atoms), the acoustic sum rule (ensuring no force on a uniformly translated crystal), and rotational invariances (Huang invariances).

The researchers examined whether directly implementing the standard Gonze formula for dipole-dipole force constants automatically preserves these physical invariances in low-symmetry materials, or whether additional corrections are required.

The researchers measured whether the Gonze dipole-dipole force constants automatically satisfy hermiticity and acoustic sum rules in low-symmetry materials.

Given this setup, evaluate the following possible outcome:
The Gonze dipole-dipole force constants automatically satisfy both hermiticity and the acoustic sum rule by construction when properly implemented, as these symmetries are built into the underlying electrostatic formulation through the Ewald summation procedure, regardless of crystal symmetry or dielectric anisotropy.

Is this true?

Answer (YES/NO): NO